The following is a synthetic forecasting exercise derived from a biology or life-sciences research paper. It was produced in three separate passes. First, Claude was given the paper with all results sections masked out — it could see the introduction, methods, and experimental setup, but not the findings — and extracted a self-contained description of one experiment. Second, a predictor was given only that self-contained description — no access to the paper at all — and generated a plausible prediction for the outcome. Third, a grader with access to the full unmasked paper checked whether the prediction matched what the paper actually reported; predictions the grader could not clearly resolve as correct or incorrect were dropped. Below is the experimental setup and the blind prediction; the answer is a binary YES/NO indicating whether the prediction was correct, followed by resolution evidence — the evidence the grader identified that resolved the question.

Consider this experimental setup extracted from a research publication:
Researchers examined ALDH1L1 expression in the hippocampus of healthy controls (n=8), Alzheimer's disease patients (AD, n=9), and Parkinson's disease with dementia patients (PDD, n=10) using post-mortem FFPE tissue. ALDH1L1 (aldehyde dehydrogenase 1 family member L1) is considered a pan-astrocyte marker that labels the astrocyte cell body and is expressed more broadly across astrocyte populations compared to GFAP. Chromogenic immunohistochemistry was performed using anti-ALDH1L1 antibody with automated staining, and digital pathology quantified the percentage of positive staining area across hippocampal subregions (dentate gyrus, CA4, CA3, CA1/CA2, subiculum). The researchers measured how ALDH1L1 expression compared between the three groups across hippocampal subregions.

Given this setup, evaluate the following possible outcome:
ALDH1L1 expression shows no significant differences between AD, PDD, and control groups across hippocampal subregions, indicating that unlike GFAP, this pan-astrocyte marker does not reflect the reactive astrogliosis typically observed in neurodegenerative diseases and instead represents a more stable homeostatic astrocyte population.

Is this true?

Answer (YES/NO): NO